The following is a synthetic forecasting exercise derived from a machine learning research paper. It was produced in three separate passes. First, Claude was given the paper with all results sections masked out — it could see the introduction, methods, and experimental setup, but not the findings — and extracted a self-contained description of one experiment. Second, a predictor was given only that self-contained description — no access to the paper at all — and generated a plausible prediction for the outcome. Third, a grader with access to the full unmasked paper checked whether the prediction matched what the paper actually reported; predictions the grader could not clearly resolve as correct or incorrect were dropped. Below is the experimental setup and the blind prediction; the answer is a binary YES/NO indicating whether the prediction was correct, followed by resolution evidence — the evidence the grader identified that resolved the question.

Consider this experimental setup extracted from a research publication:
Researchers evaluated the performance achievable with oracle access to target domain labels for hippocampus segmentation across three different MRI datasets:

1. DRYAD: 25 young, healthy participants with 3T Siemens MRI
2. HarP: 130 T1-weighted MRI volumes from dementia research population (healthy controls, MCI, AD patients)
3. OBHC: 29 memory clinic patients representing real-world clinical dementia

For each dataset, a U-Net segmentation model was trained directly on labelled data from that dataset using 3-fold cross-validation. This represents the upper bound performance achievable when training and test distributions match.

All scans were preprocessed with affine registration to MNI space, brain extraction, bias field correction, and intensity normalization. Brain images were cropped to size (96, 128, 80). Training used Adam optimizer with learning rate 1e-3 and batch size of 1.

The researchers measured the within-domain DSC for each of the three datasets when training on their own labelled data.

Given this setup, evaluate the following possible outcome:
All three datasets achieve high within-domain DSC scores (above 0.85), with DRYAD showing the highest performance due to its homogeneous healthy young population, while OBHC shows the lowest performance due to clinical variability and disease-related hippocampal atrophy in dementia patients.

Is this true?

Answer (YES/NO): NO